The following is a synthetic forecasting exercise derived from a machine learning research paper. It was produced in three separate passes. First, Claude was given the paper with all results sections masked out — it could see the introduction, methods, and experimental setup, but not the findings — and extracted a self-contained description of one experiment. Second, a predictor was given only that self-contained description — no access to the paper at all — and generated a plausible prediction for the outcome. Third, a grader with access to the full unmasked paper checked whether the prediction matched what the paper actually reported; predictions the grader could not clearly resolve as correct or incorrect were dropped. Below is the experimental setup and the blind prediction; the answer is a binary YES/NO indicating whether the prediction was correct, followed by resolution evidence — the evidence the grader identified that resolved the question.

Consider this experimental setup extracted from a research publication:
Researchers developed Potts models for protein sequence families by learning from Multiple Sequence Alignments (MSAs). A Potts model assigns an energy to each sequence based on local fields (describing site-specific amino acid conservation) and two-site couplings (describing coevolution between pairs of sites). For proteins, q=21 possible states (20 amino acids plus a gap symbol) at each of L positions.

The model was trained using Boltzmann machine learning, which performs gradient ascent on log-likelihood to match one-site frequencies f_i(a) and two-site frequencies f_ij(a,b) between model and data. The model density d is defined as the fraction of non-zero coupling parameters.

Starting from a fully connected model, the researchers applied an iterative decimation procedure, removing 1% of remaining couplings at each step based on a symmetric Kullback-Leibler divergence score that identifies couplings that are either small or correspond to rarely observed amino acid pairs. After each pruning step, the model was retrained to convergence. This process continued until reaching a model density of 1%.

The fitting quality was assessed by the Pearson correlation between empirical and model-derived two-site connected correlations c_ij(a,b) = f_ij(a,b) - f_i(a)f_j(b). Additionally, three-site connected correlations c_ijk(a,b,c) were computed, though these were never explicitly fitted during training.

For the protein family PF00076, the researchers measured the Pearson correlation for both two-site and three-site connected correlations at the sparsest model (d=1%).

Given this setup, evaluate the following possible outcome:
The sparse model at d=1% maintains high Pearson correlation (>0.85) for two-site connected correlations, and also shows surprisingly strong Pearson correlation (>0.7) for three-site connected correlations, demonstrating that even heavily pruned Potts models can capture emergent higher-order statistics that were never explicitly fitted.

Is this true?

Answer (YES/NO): YES